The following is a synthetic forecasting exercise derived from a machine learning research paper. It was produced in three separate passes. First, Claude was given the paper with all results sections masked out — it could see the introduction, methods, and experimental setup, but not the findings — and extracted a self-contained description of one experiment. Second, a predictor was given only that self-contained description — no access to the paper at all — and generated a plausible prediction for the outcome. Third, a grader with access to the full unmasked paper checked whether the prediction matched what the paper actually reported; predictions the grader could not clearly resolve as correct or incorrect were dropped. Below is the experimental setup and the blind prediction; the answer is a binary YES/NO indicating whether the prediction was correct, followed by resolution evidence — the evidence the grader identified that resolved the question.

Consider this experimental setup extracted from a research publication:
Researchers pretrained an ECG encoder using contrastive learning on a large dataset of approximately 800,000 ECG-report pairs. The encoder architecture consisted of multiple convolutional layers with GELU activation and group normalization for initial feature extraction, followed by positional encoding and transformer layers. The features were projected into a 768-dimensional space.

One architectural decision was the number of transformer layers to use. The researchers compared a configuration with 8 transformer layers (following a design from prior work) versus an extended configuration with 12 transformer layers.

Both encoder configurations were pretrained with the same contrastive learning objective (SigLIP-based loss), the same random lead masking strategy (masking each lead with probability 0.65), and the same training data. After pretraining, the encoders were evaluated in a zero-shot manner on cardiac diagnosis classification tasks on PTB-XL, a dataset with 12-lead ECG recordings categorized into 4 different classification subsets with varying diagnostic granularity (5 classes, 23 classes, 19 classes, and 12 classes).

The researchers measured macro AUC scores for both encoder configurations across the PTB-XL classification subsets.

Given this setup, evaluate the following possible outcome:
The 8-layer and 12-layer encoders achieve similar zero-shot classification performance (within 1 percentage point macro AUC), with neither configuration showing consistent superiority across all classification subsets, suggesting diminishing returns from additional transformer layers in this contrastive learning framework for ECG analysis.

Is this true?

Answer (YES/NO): NO